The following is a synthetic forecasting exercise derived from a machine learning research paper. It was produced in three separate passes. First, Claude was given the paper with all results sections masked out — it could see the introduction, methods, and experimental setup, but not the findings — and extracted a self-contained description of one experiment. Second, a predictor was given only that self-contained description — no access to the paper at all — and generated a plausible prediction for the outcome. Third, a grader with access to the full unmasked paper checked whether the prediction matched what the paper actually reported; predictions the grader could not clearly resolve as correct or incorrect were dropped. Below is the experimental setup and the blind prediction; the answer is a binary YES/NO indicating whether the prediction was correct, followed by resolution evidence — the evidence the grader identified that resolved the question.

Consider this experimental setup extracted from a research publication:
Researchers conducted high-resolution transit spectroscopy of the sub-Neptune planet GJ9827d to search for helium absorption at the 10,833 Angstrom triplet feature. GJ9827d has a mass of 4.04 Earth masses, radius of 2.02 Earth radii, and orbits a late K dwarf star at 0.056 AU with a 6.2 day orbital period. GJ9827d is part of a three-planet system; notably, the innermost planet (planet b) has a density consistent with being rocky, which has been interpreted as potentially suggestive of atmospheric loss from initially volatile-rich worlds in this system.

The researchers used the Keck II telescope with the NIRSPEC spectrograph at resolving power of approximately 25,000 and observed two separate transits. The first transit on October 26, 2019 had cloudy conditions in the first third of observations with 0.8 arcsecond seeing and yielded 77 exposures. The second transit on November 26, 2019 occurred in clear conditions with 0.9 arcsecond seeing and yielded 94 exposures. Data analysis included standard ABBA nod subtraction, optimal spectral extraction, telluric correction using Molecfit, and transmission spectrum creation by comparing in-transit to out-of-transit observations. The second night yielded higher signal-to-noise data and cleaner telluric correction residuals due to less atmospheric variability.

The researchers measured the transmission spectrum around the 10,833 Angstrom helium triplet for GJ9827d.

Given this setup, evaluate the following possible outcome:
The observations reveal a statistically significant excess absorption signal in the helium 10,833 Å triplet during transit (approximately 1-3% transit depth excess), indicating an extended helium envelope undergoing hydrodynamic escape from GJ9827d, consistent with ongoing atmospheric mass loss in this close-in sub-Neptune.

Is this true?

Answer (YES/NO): NO